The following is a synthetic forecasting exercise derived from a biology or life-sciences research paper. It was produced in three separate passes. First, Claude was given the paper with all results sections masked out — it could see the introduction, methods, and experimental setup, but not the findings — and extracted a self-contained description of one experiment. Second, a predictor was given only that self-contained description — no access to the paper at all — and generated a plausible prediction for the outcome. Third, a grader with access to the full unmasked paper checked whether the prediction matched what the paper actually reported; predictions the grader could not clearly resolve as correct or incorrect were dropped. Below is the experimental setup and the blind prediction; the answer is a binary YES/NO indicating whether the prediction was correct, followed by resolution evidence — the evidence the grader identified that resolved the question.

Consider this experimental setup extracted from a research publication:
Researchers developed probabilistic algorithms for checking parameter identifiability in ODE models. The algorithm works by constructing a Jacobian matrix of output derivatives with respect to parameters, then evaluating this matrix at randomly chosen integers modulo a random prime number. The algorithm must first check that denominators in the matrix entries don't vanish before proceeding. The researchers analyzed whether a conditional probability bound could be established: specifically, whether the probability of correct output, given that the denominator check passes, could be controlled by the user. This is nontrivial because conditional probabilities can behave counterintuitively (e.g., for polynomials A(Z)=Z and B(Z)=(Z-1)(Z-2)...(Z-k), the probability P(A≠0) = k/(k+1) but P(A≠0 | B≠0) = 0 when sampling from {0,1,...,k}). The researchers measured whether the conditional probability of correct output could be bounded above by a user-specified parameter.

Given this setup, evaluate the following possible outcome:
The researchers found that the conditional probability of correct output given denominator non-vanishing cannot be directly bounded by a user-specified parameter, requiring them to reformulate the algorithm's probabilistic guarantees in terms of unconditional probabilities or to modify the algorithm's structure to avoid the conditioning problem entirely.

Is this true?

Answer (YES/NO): NO